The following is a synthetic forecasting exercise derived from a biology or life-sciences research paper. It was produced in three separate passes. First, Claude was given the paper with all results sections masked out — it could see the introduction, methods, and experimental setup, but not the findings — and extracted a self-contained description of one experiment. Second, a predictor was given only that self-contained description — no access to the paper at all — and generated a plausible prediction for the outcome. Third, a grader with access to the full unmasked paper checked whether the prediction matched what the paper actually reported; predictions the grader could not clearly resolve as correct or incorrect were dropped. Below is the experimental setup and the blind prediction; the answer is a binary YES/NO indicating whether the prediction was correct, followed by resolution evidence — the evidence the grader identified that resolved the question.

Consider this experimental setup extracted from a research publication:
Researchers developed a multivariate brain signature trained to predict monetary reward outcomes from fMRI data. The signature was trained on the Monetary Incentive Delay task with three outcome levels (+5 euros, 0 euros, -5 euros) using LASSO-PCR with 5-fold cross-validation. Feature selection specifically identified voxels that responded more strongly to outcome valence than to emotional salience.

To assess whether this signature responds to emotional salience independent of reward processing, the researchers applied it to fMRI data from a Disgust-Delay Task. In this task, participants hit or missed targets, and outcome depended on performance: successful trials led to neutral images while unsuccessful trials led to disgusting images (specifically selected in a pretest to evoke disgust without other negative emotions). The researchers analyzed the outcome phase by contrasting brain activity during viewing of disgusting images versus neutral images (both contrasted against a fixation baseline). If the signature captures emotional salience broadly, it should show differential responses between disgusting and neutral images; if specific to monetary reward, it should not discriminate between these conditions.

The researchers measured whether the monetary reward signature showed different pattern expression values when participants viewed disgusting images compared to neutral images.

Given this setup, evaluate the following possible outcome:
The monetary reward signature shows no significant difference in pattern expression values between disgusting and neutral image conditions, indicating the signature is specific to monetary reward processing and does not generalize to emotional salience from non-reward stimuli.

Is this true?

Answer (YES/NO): YES